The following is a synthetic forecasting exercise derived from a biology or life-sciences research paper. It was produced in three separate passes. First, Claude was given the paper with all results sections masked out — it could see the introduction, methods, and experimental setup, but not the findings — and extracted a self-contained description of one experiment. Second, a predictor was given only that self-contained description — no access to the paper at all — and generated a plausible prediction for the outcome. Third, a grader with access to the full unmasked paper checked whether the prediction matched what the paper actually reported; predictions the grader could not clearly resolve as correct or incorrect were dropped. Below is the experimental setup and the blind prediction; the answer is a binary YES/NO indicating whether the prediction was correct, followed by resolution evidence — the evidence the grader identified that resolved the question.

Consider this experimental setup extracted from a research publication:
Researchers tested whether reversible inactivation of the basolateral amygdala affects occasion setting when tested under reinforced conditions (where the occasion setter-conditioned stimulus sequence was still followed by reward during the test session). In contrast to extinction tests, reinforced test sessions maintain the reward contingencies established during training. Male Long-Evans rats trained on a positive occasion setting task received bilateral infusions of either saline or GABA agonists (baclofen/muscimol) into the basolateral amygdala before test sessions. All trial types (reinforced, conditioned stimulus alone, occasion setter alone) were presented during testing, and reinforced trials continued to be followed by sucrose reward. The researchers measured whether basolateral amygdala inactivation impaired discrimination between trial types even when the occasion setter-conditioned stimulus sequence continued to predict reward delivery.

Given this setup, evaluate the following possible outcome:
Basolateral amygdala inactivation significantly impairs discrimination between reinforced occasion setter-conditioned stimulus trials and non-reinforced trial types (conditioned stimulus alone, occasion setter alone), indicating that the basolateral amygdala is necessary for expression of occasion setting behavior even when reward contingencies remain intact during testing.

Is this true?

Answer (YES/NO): YES